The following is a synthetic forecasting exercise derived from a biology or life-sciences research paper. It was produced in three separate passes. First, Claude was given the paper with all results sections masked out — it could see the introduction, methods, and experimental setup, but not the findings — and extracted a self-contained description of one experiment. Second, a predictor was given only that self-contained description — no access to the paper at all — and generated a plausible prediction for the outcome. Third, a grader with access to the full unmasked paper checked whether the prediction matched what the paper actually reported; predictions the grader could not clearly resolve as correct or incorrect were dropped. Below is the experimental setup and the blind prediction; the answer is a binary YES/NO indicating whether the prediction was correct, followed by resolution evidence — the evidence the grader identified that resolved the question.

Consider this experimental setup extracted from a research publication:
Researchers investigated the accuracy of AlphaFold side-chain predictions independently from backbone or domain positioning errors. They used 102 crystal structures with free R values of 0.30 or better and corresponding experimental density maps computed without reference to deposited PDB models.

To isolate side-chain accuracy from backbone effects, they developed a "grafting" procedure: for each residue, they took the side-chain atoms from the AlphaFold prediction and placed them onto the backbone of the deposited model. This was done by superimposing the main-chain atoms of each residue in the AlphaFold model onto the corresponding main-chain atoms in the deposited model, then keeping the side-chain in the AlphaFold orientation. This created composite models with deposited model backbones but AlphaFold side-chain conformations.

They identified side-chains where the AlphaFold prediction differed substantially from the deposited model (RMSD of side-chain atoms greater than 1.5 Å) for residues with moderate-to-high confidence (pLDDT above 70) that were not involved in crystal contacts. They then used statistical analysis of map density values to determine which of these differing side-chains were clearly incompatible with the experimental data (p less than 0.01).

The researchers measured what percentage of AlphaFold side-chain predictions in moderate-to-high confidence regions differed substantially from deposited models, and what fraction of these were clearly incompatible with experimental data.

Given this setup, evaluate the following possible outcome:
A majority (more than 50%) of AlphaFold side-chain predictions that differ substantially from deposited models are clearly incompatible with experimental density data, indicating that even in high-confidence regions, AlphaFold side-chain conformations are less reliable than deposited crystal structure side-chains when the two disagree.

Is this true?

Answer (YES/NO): NO